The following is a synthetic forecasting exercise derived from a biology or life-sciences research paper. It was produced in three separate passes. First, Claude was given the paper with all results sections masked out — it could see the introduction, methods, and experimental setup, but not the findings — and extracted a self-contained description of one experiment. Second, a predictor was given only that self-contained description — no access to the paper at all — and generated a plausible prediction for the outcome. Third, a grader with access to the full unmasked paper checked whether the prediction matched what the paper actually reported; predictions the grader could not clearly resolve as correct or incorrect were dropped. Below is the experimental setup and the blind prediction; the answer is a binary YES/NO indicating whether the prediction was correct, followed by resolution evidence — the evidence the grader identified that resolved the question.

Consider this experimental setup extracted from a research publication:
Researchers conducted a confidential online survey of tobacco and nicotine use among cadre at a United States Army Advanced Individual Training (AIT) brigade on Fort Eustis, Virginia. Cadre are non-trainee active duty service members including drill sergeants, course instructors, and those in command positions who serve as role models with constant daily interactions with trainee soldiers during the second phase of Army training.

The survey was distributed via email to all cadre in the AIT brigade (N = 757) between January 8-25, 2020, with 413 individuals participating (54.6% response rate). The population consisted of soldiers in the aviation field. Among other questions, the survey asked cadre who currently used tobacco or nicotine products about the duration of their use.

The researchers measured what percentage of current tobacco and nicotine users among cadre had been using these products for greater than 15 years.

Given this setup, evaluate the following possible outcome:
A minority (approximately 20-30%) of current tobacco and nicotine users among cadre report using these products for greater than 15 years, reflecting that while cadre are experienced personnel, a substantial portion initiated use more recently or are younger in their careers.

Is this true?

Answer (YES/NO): NO